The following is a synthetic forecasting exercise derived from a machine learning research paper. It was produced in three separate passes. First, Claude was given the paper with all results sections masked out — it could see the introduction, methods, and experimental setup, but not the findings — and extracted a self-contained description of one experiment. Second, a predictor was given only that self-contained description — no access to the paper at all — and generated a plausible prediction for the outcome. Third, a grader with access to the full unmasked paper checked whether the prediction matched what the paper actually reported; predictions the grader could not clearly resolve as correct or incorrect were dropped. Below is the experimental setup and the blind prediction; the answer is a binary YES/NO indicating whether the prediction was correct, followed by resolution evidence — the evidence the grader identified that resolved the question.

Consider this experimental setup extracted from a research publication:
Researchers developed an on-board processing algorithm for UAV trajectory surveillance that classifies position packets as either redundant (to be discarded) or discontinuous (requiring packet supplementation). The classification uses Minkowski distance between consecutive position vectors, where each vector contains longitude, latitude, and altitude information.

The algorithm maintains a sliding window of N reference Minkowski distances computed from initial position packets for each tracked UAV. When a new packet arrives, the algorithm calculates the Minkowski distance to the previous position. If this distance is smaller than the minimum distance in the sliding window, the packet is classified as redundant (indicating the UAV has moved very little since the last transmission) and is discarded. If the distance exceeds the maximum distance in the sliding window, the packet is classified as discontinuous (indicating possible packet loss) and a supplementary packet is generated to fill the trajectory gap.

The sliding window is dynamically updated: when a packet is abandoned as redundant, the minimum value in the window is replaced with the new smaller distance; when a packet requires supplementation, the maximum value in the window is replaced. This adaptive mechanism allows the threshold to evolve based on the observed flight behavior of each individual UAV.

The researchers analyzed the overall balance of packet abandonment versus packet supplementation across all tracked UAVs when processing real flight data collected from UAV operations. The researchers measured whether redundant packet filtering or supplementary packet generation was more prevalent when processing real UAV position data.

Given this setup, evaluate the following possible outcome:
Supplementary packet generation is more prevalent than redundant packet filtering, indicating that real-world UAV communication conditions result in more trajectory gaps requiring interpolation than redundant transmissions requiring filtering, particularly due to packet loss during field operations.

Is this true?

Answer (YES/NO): NO